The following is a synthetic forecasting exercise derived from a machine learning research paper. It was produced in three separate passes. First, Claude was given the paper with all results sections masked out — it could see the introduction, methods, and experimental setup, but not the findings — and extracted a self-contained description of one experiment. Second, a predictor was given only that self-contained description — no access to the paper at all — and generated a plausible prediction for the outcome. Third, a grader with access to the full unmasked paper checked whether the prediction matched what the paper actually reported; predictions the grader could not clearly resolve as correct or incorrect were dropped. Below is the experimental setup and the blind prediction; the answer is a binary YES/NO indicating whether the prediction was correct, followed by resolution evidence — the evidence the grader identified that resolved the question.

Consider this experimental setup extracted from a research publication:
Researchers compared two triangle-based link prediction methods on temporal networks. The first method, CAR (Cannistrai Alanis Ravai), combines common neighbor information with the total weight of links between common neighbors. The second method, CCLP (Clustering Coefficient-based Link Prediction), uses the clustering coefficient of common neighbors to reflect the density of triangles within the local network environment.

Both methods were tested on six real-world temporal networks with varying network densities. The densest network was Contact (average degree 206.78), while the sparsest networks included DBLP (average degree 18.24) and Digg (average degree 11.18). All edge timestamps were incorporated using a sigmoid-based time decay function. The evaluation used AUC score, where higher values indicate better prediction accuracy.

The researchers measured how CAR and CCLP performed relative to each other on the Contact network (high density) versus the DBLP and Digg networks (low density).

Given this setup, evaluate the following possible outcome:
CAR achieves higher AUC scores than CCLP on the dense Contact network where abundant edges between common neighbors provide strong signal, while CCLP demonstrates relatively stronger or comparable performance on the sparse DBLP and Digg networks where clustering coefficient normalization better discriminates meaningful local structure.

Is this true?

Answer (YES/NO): NO